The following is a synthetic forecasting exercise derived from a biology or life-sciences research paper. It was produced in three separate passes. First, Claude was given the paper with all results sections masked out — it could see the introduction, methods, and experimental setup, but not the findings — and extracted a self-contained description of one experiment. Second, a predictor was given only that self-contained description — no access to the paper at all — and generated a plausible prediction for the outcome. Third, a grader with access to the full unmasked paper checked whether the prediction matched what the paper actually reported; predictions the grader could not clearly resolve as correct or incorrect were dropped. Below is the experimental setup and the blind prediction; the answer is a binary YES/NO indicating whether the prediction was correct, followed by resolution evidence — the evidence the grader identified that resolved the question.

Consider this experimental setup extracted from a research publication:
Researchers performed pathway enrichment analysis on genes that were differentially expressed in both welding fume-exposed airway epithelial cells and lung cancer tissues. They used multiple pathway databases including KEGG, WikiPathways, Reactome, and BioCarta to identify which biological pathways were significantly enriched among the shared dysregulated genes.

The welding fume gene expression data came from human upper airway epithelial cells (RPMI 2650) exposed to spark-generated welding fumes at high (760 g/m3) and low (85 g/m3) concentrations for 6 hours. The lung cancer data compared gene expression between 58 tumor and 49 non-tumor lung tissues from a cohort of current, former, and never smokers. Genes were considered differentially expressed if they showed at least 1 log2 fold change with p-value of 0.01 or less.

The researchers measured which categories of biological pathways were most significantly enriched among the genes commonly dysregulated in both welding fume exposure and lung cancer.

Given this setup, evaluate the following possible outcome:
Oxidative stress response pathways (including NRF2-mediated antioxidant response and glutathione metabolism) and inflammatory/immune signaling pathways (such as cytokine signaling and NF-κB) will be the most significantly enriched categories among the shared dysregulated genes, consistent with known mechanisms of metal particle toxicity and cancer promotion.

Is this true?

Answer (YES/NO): NO